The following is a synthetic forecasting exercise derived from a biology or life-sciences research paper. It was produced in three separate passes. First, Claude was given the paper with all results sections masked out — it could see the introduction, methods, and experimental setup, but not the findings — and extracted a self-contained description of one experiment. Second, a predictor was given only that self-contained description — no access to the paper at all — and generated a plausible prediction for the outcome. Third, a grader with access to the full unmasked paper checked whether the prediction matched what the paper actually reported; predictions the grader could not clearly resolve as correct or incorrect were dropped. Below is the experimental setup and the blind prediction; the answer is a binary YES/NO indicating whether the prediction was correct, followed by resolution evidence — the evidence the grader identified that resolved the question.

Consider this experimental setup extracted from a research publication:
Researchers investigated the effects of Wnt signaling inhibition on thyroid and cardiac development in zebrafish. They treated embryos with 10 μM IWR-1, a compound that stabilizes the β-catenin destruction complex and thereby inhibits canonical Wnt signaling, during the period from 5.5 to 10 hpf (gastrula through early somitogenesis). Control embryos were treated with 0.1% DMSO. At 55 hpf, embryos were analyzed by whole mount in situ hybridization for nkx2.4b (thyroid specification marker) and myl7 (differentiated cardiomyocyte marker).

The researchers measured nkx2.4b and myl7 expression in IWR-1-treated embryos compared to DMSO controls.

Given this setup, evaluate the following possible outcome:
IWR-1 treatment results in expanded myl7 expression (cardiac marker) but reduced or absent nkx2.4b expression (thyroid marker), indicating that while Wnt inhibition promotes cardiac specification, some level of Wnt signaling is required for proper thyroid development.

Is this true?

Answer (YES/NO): NO